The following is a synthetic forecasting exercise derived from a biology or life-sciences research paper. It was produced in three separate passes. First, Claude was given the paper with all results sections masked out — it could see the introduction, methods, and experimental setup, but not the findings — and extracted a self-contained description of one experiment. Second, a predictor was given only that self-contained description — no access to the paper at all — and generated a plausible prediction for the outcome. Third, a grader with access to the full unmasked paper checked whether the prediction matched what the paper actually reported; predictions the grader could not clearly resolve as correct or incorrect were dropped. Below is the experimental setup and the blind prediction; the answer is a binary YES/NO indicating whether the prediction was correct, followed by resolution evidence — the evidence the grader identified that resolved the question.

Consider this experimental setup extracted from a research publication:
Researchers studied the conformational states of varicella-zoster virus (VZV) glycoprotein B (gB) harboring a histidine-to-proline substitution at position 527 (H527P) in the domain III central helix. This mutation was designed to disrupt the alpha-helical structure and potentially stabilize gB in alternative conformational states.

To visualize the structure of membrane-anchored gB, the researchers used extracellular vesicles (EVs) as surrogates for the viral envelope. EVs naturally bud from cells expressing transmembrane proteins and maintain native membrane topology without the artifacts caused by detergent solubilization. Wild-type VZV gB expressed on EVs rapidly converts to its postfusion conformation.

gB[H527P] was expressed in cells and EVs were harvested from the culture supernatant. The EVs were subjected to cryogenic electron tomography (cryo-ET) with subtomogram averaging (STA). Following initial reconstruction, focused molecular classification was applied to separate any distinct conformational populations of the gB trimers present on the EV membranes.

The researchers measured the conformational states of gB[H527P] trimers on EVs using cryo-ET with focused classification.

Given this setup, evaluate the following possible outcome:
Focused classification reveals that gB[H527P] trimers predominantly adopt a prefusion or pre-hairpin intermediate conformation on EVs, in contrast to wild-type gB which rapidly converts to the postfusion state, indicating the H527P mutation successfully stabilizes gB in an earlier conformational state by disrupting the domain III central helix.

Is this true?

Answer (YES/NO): YES